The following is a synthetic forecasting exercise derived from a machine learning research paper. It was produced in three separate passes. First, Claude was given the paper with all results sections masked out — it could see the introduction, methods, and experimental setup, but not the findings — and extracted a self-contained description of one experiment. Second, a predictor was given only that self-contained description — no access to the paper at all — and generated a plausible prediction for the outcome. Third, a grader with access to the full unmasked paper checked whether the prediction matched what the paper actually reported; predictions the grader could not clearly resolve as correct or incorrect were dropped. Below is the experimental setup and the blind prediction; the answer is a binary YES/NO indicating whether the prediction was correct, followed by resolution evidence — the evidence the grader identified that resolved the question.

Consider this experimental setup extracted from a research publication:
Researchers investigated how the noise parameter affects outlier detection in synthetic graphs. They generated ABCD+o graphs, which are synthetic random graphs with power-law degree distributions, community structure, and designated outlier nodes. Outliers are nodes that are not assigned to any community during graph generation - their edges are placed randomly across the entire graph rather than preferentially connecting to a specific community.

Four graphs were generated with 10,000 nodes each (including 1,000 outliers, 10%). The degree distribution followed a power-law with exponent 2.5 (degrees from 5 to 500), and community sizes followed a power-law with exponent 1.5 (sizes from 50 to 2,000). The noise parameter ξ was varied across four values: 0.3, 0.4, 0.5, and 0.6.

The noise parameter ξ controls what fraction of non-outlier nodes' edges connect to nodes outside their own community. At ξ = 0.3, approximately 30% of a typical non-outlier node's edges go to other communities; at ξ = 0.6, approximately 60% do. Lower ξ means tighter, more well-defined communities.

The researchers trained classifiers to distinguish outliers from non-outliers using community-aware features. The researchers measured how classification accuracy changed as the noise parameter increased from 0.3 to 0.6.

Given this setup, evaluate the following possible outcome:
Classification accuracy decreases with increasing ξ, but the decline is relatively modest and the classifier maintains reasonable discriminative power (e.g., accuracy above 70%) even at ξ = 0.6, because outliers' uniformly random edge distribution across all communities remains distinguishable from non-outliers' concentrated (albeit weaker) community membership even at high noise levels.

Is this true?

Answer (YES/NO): NO